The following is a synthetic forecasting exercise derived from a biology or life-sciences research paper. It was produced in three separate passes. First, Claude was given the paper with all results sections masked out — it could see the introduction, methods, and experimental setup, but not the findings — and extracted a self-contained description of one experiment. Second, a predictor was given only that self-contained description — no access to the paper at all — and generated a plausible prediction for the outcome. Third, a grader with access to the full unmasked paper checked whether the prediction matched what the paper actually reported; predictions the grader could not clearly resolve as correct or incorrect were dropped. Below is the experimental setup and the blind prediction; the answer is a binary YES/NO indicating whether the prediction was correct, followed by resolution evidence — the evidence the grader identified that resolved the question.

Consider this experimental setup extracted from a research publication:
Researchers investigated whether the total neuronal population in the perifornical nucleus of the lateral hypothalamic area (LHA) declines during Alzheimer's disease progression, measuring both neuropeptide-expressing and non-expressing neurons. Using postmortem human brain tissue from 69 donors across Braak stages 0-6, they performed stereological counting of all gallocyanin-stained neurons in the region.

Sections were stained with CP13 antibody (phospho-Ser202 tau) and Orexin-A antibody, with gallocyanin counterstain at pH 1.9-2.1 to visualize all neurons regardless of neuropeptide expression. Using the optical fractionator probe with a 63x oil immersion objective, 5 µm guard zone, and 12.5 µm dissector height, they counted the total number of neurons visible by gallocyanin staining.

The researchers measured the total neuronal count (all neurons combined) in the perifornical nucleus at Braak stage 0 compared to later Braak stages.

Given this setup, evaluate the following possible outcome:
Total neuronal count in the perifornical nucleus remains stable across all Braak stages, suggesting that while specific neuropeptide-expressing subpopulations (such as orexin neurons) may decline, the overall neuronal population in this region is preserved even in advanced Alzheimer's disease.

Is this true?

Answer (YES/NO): NO